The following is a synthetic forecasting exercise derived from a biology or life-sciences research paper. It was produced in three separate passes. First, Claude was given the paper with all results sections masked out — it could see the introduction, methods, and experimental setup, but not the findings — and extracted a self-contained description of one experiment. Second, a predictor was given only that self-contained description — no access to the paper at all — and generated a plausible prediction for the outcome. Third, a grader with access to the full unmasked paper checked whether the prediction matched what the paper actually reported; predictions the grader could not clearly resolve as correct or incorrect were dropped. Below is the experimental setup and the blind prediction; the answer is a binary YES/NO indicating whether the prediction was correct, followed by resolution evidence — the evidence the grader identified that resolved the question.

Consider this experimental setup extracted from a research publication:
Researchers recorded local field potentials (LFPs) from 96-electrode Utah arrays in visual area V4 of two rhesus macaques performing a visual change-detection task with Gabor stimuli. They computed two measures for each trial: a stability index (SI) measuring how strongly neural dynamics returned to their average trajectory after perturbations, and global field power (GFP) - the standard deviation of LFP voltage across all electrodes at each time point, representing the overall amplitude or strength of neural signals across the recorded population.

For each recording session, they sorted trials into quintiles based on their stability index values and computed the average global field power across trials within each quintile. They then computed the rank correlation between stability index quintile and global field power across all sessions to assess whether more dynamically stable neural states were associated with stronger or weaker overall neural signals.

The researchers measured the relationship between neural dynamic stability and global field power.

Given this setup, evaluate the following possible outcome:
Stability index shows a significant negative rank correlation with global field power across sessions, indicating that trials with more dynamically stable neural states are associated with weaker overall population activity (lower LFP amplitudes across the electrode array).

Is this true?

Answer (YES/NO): YES